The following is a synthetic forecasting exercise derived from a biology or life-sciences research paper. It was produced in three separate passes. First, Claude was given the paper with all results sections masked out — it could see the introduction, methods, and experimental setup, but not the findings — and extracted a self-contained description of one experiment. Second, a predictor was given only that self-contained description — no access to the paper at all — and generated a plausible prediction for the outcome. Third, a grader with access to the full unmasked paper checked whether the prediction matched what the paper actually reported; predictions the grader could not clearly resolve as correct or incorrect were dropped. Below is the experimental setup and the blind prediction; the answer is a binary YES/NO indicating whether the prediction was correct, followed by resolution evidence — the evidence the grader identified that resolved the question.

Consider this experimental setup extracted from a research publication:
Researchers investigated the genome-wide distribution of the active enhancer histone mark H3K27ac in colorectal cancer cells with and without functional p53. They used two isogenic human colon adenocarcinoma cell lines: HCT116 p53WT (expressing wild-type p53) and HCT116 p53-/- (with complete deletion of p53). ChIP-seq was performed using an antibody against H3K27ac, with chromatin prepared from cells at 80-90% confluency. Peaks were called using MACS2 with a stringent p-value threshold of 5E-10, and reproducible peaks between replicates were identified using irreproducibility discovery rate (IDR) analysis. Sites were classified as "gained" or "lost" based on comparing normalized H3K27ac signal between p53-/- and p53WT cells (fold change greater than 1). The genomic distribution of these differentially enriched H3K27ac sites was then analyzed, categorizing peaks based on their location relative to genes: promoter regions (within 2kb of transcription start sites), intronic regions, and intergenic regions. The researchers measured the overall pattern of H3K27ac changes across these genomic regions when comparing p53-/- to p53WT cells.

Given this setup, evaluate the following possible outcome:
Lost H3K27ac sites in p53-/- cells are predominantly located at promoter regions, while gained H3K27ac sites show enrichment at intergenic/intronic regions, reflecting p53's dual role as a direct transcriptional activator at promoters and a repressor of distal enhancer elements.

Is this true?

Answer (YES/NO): NO